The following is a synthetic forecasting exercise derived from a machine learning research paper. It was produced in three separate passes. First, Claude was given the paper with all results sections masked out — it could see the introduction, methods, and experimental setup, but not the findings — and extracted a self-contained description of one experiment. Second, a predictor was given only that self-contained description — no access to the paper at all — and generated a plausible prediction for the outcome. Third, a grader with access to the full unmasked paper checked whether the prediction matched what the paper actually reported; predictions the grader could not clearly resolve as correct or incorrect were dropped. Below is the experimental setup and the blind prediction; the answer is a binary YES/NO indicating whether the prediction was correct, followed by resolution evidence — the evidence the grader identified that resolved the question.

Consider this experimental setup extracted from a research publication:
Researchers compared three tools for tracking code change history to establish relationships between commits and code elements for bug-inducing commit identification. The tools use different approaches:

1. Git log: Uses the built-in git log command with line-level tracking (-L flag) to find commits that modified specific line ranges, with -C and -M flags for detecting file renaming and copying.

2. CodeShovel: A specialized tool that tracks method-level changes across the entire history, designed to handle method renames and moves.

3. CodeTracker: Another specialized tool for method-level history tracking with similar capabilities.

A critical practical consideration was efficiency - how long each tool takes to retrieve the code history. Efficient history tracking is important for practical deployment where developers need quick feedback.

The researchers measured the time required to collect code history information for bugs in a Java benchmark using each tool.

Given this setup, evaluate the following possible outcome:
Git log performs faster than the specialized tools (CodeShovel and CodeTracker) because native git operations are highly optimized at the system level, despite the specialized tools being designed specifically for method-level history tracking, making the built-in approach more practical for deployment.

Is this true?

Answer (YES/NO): YES